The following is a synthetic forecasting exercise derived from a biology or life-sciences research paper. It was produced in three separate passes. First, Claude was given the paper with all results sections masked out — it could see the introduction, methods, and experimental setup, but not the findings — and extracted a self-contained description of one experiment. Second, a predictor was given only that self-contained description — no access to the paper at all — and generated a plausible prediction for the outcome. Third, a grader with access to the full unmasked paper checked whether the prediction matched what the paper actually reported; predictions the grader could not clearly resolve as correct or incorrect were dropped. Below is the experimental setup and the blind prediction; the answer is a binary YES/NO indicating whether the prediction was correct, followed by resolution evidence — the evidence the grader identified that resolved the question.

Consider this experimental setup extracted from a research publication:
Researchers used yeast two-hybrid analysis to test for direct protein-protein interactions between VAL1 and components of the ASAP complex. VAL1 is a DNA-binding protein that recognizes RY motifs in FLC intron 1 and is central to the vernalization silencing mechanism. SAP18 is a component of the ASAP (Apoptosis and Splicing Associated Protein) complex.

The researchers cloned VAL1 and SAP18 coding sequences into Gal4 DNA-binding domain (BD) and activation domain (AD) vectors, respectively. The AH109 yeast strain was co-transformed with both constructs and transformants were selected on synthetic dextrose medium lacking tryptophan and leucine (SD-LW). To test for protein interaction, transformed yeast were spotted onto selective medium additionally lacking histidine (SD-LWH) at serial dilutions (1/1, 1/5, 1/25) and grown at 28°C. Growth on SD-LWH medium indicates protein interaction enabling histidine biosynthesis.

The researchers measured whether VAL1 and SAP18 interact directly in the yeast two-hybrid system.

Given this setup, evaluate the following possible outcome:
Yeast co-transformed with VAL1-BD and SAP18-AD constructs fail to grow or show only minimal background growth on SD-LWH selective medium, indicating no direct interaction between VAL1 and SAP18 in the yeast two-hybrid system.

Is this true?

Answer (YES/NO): NO